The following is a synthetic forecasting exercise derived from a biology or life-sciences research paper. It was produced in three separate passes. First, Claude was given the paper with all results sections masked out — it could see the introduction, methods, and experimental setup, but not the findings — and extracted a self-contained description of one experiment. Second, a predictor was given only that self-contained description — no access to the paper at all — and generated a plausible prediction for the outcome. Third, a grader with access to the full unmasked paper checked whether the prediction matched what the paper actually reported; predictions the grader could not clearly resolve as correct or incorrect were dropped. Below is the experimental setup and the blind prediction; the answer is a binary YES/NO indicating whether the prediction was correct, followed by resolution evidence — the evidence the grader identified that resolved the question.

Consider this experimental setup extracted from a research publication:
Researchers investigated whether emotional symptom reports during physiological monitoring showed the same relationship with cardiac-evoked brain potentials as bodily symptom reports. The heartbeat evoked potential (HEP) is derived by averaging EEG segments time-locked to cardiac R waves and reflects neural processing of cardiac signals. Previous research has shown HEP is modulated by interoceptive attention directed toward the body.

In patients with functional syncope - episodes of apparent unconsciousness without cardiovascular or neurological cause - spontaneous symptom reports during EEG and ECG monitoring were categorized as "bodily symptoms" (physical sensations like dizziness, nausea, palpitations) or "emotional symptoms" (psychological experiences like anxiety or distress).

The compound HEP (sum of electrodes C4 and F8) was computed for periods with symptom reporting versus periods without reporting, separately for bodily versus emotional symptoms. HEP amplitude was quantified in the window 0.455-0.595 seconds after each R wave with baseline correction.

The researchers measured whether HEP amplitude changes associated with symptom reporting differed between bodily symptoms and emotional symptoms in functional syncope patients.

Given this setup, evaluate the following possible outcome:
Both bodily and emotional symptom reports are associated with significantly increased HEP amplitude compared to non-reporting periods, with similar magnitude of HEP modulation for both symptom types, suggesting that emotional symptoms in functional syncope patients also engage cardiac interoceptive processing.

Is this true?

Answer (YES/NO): NO